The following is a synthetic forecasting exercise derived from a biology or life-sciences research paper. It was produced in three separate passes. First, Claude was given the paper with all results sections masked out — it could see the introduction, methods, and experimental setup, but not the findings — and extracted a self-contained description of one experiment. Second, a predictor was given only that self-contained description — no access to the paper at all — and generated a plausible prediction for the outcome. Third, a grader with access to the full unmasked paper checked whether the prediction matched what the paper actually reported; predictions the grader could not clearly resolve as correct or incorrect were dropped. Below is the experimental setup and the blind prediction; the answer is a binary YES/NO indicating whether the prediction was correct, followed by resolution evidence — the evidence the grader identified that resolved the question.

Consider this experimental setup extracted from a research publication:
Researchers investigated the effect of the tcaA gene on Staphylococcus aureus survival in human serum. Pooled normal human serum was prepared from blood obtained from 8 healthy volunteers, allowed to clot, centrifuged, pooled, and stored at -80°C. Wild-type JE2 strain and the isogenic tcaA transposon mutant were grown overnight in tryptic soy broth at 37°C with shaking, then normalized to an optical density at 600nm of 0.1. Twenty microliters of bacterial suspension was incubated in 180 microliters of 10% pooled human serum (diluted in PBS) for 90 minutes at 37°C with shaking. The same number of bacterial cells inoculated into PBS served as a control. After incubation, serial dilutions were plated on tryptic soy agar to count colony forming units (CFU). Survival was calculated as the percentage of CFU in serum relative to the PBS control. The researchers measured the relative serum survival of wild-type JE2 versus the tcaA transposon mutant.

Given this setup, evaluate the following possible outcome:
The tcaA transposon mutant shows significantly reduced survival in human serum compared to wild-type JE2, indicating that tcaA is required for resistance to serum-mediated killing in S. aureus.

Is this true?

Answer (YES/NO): NO